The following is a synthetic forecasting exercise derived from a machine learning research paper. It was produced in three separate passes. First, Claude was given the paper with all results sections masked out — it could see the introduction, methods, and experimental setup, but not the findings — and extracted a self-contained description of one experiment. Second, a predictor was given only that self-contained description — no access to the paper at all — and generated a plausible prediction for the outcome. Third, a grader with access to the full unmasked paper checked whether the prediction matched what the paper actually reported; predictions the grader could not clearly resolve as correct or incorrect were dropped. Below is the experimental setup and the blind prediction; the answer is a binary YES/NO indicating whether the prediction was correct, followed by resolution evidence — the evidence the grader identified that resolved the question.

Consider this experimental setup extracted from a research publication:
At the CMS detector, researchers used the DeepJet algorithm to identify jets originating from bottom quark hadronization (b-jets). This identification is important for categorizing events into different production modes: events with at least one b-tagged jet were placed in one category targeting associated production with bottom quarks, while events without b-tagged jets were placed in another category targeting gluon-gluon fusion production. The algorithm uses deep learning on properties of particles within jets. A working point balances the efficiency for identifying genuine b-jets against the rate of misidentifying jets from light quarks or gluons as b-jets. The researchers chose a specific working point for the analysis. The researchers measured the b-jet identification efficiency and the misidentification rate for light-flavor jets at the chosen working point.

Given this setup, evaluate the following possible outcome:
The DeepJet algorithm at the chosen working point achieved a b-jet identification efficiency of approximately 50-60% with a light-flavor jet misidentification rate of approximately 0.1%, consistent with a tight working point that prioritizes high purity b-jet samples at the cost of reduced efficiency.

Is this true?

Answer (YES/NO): NO